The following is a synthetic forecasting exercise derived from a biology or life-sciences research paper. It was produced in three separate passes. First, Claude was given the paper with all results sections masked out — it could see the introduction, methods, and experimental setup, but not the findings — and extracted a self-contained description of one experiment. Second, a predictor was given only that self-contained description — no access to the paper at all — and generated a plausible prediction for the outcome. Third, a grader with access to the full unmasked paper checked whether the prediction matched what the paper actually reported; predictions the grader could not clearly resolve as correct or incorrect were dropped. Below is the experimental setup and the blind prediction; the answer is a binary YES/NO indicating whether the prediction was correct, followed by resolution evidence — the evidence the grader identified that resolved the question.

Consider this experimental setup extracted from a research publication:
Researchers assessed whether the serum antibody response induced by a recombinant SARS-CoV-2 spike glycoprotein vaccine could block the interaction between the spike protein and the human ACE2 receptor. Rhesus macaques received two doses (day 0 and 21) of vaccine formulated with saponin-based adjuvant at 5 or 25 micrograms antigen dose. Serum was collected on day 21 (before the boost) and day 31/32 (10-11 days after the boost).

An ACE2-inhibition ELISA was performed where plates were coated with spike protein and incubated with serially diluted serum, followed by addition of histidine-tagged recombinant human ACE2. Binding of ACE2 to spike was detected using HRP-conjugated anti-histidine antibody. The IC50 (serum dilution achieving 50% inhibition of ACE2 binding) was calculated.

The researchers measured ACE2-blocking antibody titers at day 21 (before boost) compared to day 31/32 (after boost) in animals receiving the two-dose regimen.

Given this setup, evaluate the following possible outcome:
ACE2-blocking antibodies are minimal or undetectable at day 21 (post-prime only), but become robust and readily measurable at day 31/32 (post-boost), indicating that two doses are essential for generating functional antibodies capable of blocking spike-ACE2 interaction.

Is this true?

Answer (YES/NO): NO